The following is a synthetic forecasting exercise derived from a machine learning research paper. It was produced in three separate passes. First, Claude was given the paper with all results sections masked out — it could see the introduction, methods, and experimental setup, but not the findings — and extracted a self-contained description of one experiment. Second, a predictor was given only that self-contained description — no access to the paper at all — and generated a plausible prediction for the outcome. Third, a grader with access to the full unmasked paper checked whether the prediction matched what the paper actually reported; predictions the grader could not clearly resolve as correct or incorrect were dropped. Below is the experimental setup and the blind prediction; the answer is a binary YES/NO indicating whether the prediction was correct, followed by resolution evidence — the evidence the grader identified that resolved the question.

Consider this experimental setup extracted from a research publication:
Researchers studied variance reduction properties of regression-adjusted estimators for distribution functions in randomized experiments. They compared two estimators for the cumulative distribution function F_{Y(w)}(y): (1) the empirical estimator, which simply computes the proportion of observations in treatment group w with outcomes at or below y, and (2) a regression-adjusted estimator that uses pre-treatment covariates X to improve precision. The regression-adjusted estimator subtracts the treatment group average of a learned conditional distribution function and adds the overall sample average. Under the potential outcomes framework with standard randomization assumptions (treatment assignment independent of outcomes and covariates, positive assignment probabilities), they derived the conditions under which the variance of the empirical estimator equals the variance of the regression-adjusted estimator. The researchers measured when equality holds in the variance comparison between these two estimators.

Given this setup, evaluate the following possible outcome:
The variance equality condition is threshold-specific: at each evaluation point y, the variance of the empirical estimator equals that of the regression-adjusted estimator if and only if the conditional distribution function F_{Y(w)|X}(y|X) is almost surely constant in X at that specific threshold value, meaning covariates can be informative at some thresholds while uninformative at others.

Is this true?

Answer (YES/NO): NO